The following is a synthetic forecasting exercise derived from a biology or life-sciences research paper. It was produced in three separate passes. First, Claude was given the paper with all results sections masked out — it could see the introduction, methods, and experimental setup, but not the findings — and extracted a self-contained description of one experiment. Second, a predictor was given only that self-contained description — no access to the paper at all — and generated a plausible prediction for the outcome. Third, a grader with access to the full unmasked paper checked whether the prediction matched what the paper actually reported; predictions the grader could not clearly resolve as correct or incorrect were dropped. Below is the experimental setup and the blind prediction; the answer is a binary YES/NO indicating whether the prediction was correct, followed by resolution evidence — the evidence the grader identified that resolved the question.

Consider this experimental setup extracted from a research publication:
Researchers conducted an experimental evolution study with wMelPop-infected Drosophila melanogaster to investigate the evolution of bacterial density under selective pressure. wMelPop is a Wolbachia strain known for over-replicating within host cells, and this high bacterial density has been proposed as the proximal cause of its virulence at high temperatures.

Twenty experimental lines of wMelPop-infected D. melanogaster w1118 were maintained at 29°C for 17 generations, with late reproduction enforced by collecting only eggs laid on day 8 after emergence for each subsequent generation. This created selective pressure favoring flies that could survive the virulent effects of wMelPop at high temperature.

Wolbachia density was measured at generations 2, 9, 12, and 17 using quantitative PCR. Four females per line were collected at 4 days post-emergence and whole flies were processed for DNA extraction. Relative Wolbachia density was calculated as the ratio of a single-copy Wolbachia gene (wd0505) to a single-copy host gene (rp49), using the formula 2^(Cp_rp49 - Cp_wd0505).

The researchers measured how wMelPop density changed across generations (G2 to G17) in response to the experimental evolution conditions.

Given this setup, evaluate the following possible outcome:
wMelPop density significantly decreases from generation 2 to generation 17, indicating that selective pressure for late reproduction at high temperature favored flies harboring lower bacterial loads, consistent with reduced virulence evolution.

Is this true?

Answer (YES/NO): NO